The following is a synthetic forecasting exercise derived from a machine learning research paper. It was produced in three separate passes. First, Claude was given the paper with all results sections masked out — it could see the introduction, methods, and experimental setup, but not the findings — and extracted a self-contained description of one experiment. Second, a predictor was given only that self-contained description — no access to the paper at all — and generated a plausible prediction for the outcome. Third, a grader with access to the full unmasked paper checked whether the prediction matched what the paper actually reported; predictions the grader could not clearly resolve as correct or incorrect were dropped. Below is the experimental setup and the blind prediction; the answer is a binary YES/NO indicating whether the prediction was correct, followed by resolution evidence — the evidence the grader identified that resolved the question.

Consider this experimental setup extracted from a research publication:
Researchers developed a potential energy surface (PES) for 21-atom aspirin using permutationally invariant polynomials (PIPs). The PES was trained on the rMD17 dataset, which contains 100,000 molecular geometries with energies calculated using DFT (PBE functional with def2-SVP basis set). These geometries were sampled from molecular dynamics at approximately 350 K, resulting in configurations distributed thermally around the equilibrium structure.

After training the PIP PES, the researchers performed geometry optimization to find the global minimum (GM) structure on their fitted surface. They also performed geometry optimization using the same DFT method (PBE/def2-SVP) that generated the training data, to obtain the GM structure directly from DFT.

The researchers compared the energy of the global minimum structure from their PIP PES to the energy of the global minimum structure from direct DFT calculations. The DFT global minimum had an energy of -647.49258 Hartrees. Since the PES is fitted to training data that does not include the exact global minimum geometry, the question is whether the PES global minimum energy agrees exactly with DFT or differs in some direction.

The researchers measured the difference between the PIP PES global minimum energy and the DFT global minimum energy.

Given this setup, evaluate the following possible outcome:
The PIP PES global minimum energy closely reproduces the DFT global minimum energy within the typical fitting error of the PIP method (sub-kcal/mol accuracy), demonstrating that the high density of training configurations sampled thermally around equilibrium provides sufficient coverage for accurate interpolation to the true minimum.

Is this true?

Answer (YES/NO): NO